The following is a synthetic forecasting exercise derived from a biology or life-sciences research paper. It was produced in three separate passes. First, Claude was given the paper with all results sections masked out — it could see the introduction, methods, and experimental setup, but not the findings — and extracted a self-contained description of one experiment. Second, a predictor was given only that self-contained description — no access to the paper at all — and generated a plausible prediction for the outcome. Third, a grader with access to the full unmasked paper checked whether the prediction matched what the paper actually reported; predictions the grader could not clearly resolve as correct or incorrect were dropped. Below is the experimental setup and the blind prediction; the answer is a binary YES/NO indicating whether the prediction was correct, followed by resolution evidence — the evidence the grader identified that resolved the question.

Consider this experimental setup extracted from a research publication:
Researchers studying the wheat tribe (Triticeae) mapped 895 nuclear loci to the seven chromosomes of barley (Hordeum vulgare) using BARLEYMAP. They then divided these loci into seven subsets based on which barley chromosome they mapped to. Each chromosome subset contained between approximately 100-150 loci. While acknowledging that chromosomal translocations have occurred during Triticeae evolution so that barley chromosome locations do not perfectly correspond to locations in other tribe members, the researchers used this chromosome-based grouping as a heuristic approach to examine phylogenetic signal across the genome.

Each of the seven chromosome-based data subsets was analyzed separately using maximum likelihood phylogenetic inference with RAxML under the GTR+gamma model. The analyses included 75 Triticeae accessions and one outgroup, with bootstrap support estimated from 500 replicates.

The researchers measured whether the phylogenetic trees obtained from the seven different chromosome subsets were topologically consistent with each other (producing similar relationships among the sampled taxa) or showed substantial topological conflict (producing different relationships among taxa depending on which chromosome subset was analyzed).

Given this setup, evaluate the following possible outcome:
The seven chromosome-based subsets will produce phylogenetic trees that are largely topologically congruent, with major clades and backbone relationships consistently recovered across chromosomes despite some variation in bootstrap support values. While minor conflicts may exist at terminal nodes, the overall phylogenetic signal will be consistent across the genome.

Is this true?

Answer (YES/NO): NO